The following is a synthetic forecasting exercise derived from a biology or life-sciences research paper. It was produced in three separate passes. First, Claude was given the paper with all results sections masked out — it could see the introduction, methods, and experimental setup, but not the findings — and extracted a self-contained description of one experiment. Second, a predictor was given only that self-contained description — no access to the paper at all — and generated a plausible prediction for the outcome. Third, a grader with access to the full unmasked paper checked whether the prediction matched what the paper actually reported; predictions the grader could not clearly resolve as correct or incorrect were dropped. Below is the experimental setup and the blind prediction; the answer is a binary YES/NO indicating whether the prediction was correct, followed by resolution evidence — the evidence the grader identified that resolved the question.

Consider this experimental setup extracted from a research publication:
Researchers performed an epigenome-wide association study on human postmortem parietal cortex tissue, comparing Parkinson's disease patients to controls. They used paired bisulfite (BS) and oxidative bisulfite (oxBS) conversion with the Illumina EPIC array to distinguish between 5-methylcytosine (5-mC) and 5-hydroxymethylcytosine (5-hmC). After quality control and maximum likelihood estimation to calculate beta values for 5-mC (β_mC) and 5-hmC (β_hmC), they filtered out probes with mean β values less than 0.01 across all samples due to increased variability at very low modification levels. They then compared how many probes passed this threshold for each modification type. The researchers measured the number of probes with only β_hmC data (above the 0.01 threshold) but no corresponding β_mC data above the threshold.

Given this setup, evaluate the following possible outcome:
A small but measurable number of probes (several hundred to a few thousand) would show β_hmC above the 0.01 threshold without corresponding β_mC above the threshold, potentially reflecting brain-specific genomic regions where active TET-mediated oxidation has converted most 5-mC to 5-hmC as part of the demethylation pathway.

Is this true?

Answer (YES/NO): NO